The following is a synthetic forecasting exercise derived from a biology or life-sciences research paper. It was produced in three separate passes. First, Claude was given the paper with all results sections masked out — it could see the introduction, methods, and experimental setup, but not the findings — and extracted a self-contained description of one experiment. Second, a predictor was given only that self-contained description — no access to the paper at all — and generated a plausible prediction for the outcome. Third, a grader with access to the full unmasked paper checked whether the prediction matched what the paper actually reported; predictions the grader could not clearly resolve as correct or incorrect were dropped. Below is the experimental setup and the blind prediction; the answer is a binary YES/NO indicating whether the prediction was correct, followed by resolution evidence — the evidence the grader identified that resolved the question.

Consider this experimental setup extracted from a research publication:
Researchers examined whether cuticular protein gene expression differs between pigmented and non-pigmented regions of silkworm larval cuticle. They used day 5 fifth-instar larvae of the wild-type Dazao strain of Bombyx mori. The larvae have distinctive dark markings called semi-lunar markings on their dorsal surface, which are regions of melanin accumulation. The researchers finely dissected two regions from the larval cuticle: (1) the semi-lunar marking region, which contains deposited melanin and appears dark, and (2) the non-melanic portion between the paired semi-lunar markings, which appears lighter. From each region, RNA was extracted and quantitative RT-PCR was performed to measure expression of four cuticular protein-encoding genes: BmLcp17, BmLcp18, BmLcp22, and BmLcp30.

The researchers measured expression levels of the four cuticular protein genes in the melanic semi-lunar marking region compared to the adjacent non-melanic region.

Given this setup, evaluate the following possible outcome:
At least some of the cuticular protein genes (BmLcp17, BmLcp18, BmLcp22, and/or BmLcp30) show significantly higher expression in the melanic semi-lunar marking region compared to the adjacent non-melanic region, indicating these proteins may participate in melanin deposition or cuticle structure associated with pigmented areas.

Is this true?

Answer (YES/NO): YES